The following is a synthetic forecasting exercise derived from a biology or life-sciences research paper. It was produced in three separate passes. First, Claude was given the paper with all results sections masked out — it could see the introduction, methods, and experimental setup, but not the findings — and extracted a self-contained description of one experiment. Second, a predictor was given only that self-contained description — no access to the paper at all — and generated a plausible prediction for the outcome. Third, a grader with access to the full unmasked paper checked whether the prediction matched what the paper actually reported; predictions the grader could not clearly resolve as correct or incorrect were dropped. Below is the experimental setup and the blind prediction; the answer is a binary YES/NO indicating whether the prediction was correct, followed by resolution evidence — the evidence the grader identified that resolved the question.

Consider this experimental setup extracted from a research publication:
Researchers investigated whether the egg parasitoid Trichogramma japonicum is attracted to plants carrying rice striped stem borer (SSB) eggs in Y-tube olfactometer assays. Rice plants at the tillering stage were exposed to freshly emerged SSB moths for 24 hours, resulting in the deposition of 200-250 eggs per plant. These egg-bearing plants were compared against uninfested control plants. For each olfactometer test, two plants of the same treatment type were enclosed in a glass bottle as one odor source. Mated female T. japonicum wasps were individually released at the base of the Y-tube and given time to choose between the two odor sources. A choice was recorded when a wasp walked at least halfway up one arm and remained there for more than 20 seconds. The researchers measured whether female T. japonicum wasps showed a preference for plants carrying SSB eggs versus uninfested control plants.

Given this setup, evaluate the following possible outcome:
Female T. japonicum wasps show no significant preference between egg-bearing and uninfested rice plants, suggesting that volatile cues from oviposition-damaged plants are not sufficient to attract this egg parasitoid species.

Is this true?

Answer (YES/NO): NO